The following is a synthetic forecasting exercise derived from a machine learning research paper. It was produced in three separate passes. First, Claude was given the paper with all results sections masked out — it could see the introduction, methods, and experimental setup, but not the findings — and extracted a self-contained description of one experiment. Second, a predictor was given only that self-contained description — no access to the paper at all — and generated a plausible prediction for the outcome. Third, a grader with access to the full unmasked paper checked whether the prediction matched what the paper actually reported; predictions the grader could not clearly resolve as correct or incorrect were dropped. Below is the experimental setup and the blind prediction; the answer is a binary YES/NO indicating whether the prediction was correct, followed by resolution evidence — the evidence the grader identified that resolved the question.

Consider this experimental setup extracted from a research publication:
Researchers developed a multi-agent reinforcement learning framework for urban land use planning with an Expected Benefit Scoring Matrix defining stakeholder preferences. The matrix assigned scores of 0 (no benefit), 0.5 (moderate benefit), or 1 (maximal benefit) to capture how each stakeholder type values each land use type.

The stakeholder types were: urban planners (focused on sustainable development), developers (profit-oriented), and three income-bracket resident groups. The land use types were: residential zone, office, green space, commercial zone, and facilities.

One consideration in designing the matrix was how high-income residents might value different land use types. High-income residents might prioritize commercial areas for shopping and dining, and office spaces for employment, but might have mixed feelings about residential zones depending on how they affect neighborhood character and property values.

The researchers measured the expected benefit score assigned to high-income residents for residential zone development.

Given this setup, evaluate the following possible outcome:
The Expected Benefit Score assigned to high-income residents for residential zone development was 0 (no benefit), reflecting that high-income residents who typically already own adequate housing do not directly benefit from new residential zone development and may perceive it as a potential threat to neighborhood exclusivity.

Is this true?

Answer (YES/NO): NO